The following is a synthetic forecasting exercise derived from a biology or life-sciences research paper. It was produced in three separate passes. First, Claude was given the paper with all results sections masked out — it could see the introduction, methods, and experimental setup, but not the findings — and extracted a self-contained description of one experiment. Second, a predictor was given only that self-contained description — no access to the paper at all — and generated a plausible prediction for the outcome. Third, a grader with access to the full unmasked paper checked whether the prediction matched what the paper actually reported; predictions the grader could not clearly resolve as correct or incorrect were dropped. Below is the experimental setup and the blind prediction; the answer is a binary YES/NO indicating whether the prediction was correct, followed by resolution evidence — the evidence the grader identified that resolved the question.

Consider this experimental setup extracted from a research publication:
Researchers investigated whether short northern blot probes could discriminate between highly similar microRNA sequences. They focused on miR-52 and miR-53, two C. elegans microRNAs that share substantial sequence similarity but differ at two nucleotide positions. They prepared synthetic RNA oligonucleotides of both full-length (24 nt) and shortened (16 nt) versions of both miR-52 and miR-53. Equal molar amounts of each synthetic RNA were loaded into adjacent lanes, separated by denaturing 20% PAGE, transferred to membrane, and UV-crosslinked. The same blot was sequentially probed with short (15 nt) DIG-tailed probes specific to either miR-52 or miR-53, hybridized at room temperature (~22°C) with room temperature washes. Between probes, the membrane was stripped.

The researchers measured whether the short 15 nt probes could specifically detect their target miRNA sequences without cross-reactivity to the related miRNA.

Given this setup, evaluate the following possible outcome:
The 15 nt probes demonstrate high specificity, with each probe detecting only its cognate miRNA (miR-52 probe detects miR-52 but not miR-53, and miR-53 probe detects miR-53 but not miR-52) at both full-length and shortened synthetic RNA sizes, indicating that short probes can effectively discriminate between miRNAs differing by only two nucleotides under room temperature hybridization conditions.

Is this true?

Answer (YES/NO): NO